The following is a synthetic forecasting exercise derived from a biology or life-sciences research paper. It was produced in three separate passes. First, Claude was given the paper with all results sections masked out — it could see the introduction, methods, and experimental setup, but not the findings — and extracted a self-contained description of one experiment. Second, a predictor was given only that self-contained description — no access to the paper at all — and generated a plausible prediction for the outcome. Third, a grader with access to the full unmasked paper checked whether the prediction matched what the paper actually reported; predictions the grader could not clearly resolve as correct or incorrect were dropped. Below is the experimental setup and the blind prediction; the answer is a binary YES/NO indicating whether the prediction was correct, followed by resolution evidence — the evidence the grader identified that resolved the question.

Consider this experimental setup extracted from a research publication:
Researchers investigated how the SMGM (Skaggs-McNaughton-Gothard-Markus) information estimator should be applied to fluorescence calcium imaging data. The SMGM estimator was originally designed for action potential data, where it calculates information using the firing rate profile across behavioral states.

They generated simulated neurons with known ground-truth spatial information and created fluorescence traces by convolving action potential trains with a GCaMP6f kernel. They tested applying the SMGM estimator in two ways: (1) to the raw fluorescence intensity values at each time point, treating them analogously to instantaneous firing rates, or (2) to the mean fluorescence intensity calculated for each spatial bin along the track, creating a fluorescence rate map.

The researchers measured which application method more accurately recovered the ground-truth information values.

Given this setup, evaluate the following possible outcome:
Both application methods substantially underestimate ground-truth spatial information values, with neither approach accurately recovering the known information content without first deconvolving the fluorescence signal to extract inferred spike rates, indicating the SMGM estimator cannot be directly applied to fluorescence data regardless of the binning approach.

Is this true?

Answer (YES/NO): NO